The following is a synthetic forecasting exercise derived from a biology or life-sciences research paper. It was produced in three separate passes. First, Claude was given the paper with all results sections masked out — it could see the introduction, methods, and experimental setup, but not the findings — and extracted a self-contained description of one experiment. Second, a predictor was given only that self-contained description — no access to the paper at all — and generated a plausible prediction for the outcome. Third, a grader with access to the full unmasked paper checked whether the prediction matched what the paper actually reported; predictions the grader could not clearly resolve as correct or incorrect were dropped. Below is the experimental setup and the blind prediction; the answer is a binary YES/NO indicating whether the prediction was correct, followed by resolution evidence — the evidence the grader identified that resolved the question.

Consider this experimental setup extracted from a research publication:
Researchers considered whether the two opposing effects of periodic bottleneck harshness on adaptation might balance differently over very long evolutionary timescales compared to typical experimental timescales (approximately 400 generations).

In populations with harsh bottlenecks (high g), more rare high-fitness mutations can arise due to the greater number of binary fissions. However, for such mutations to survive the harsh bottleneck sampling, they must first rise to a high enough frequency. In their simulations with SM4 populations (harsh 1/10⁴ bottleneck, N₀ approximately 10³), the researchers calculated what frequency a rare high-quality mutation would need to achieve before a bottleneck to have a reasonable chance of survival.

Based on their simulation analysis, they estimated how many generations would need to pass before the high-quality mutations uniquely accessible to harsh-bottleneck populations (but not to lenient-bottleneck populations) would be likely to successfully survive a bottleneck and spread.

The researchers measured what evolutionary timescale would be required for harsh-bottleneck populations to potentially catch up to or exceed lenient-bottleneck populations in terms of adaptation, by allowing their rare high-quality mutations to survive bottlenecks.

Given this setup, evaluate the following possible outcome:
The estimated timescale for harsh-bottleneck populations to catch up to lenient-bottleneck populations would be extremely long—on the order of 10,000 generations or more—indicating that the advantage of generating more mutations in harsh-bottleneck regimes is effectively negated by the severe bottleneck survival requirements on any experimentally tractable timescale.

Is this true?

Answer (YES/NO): NO